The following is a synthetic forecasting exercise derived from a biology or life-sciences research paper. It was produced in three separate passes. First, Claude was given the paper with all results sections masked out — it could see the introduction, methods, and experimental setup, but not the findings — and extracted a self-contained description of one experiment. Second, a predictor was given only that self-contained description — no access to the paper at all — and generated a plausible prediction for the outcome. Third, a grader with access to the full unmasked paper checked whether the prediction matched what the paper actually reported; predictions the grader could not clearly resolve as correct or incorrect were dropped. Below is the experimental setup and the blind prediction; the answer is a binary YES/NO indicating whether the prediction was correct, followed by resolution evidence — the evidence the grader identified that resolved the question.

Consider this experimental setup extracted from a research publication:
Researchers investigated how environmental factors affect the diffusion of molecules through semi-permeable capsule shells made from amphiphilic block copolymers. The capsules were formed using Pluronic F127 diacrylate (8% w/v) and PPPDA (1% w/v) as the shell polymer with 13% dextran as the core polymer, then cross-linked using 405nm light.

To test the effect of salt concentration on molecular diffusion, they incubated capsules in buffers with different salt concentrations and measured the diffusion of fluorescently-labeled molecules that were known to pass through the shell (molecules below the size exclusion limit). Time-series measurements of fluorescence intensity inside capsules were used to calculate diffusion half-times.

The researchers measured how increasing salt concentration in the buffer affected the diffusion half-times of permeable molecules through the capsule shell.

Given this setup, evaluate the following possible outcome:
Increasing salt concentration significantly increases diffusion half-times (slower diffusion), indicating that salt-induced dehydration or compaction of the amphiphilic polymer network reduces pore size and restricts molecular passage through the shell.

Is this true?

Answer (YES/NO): NO